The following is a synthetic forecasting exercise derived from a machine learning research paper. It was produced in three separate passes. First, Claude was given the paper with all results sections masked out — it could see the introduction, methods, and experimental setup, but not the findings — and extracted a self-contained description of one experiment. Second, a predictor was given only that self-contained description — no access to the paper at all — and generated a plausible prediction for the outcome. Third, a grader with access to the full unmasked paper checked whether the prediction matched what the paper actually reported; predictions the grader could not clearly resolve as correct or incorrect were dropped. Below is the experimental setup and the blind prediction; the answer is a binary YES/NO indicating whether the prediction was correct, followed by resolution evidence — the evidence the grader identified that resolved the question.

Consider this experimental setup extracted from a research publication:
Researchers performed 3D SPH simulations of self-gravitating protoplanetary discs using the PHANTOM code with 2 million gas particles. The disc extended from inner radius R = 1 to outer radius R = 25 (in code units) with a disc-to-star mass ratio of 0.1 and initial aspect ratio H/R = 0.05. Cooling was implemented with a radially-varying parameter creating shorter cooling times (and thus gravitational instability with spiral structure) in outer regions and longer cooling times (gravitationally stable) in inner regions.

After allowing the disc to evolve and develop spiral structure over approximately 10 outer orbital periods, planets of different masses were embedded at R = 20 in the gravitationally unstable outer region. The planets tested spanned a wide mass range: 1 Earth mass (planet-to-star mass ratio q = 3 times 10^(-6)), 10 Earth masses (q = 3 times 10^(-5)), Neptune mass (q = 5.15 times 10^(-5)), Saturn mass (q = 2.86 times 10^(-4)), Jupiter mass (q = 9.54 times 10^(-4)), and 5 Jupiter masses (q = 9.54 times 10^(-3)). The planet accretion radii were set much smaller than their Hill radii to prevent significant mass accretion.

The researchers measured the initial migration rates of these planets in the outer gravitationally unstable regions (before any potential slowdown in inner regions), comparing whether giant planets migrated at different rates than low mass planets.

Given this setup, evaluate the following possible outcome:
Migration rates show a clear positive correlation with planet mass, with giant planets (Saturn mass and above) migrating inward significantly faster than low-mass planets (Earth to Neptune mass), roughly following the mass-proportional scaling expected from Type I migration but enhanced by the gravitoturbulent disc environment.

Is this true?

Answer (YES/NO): NO